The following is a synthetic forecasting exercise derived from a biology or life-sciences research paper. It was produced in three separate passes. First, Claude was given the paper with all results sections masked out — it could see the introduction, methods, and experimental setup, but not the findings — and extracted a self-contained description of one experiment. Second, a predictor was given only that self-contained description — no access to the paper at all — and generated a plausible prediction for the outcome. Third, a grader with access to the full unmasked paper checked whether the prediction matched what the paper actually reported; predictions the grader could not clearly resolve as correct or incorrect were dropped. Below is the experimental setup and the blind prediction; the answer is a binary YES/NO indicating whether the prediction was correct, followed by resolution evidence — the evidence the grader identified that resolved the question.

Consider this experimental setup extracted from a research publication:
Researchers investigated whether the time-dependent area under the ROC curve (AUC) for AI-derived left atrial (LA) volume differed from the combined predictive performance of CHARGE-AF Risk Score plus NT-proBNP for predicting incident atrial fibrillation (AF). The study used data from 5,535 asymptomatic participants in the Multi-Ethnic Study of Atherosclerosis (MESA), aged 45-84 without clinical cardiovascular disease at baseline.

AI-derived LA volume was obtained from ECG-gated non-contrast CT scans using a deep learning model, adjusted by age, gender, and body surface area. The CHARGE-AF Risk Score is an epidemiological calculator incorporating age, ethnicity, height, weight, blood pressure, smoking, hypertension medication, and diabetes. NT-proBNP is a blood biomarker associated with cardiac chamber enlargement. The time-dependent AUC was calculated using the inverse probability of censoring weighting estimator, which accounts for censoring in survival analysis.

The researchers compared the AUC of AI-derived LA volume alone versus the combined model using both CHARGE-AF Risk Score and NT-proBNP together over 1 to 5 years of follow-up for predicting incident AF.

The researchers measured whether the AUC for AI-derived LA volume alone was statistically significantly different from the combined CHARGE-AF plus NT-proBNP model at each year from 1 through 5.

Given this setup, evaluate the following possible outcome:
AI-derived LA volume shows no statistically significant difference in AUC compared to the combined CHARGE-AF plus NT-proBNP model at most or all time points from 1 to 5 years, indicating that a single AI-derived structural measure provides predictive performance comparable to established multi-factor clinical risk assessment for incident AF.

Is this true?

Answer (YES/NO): YES